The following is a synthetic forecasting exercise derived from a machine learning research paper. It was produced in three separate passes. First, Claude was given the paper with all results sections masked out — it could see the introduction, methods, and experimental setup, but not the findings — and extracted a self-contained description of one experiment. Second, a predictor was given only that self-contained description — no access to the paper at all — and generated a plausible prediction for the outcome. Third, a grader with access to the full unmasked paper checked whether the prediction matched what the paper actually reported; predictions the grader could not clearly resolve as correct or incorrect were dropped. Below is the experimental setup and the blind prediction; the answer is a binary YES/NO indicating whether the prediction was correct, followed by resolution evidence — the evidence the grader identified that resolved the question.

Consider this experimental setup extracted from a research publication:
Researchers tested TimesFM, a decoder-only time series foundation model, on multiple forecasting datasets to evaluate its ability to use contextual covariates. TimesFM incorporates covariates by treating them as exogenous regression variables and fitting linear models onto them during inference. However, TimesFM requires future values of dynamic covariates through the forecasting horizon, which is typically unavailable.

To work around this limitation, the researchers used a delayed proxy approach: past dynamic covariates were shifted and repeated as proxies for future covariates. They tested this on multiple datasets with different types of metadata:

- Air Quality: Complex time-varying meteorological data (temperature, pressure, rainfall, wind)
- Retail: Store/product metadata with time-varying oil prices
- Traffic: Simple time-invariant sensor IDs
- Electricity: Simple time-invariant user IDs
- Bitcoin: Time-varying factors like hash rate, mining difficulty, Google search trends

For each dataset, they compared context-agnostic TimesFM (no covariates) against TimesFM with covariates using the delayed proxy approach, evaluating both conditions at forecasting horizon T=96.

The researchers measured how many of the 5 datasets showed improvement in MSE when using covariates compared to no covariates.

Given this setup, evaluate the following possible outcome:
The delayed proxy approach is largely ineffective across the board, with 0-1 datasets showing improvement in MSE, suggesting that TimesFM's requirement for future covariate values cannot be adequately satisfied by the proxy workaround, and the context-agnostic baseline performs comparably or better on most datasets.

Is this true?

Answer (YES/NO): YES